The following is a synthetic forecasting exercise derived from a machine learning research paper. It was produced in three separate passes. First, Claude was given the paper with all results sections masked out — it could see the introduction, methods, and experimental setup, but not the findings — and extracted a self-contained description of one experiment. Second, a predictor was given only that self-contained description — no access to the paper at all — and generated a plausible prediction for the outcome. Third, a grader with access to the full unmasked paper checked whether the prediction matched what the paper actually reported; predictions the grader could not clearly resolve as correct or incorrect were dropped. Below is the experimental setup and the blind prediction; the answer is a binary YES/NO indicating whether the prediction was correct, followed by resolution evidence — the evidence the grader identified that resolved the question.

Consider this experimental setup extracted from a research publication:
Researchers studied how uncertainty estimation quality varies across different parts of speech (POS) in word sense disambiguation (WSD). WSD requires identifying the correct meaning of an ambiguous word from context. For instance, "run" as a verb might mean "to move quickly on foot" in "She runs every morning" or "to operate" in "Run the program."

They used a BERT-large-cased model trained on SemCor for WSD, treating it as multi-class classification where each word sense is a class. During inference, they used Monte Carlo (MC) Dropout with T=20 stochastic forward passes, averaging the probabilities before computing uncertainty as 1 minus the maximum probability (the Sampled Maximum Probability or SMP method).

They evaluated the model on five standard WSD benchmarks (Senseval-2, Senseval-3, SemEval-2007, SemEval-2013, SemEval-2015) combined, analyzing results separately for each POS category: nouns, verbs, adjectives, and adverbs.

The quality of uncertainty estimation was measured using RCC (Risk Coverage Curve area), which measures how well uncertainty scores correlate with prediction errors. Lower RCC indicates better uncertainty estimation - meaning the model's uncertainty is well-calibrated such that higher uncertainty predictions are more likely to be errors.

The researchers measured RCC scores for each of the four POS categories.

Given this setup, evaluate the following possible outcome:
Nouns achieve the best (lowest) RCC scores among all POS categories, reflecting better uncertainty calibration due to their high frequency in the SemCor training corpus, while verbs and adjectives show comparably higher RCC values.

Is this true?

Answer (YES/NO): NO